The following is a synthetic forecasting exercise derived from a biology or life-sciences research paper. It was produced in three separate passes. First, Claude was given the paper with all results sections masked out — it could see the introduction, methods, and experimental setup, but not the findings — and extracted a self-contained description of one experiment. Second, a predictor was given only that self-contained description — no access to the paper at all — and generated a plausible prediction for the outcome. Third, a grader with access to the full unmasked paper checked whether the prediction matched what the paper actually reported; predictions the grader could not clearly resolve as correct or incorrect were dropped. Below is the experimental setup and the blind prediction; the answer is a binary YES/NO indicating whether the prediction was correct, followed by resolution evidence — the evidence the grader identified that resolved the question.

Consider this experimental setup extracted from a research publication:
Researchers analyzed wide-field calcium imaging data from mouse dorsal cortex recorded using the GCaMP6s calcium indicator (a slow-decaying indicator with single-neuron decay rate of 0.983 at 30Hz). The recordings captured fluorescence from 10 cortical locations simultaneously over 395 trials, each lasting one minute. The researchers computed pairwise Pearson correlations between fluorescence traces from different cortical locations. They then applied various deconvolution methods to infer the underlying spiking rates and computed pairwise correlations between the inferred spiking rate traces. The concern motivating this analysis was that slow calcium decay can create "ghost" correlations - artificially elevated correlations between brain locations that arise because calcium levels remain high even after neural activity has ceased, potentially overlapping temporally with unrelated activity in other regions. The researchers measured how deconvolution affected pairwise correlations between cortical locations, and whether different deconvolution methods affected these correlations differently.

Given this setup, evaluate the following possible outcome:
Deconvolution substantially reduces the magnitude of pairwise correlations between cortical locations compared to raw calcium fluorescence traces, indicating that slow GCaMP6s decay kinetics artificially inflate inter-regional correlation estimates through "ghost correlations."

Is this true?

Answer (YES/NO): YES